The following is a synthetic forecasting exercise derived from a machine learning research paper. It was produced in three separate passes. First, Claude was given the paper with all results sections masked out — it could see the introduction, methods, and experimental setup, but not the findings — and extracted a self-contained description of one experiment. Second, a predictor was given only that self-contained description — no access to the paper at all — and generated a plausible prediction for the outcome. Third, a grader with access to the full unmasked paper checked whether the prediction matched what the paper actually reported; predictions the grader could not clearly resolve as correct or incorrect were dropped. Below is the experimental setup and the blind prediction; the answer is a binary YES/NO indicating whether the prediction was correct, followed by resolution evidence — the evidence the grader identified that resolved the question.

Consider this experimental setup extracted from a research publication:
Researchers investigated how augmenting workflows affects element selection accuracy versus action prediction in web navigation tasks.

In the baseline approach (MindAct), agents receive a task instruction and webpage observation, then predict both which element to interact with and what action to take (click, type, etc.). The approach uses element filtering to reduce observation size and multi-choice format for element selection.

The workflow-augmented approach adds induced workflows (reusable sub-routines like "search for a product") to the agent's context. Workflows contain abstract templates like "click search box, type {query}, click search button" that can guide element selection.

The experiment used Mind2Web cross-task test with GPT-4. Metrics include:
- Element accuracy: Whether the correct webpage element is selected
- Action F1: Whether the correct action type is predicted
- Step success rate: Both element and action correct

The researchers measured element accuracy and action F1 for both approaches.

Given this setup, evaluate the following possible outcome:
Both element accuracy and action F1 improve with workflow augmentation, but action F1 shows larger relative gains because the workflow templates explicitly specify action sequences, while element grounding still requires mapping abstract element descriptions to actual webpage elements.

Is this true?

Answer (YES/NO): NO